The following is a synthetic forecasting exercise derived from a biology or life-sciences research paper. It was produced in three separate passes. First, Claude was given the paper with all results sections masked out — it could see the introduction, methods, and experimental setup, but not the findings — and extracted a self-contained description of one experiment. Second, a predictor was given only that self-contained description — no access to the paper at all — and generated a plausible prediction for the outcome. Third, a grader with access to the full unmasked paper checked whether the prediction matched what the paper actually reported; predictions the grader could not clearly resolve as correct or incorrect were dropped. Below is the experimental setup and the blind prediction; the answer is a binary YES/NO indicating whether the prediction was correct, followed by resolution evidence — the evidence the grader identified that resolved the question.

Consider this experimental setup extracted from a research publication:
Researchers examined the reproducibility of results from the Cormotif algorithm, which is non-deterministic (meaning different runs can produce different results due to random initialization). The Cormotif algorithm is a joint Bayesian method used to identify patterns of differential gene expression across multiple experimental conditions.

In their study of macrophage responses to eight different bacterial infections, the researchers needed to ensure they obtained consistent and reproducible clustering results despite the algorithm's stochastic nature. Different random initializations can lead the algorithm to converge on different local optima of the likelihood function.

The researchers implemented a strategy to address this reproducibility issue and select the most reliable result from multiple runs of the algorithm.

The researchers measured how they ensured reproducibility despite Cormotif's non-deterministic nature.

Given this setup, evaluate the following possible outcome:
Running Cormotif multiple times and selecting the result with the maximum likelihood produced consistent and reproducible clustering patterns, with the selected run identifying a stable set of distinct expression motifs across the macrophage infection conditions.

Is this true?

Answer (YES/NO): YES